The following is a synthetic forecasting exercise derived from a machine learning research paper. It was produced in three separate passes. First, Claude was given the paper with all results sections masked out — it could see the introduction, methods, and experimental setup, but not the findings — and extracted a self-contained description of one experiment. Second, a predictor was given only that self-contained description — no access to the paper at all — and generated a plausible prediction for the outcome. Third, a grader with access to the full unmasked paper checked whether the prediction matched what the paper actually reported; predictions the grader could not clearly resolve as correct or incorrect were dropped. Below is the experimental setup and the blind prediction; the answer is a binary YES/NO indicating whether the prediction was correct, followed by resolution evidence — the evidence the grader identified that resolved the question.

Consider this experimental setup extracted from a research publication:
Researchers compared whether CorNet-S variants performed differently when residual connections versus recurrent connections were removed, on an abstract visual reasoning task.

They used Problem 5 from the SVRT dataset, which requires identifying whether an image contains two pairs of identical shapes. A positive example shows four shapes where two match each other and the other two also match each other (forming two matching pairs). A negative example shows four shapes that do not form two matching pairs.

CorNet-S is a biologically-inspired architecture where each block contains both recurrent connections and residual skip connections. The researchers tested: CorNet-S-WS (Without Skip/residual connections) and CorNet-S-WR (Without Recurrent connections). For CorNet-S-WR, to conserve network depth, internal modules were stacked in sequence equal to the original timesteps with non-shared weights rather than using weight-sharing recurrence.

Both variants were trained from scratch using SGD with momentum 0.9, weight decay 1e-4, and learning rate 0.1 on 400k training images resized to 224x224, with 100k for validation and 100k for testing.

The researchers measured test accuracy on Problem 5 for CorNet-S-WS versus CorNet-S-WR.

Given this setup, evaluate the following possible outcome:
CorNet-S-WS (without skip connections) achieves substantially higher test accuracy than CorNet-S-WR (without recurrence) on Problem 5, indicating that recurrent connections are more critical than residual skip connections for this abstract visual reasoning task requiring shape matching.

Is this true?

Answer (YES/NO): YES